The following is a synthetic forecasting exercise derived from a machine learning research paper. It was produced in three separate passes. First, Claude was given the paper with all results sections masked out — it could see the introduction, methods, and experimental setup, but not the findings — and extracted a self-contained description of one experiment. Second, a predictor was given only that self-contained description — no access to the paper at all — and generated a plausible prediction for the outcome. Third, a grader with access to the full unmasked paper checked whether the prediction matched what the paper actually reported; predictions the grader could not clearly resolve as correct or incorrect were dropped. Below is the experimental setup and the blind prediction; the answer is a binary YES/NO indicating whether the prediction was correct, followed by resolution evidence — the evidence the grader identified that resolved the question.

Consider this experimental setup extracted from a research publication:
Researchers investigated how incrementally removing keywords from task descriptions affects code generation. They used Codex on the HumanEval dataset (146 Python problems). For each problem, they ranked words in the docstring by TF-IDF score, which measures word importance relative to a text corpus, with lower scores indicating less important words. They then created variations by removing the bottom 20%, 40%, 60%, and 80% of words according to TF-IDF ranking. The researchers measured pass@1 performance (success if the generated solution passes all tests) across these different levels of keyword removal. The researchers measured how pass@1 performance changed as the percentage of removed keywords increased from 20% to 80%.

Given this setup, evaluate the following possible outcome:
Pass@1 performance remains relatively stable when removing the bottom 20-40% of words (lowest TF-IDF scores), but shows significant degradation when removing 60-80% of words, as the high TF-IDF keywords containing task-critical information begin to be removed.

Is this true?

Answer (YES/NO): NO